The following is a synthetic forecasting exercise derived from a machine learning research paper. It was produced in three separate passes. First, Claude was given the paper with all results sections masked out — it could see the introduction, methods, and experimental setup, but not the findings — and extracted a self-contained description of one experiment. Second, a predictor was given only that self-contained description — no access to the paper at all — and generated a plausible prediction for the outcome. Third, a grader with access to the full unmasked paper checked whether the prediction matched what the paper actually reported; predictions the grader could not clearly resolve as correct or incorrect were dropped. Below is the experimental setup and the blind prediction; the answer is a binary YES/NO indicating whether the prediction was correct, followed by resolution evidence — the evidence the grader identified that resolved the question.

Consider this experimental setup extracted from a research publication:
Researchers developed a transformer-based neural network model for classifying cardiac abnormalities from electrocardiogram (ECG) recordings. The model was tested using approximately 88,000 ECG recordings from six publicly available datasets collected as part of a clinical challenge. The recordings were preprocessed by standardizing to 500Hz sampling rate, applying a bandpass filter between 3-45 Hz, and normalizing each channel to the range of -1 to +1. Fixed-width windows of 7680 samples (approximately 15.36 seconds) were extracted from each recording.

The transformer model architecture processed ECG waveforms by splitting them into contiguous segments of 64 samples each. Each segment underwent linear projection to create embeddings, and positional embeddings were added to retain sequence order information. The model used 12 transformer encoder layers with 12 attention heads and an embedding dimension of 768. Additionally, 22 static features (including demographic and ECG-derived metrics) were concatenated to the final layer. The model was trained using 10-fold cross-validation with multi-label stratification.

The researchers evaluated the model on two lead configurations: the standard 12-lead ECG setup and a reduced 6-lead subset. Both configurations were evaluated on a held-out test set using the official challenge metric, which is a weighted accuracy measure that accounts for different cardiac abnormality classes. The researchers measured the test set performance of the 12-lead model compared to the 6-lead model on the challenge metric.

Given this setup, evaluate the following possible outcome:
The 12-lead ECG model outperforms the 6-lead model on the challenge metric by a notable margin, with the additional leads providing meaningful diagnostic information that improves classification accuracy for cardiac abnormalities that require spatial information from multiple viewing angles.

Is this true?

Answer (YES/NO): NO